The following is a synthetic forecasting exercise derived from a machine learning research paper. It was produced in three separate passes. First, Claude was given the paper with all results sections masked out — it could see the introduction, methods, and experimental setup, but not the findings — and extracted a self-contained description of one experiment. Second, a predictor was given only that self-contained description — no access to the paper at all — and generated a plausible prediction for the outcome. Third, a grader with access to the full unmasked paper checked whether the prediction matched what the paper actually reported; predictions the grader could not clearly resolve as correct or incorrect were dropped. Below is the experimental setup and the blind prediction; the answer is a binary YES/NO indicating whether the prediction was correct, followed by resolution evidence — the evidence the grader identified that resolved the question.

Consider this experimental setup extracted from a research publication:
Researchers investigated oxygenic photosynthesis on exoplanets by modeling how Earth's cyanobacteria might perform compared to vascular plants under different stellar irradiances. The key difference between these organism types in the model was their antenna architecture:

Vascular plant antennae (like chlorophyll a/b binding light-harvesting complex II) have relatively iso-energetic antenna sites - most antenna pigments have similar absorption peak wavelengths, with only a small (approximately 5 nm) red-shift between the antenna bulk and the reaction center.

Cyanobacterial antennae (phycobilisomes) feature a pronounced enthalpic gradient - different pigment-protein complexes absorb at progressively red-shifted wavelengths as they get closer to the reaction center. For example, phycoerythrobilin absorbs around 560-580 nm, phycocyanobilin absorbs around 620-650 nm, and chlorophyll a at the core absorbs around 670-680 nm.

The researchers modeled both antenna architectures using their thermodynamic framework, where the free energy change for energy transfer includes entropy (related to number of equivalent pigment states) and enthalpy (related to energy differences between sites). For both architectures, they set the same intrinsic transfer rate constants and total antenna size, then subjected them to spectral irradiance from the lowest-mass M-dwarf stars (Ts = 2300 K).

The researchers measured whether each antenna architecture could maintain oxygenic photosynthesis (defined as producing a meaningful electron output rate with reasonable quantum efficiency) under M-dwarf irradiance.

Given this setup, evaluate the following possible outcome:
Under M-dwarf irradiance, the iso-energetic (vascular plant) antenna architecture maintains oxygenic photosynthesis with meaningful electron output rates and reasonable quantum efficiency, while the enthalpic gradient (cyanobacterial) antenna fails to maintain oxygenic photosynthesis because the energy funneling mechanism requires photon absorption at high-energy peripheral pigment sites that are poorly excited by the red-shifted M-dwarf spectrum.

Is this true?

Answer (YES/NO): NO